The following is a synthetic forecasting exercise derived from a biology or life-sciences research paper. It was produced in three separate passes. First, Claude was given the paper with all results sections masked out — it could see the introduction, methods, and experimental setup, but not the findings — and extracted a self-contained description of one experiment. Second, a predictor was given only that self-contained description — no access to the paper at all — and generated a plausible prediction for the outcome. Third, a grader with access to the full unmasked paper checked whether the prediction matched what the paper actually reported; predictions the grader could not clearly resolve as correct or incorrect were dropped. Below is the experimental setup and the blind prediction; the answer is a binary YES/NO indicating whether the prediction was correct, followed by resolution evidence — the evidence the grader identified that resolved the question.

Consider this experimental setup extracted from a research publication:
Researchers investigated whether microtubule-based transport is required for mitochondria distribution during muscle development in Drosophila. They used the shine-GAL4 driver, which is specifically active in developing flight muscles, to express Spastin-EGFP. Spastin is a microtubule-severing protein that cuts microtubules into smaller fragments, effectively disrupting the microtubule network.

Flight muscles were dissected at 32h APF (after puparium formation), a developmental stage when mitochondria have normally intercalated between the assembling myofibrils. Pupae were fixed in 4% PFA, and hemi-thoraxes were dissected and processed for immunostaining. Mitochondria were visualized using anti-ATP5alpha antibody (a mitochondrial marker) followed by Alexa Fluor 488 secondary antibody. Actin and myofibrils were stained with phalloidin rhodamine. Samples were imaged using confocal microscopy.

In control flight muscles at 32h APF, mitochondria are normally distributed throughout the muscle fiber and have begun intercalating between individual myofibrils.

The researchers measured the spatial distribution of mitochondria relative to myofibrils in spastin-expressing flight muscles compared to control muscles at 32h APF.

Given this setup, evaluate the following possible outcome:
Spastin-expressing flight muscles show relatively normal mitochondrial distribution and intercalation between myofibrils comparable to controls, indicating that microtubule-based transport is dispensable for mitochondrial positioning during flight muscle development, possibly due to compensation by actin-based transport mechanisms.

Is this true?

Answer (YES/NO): NO